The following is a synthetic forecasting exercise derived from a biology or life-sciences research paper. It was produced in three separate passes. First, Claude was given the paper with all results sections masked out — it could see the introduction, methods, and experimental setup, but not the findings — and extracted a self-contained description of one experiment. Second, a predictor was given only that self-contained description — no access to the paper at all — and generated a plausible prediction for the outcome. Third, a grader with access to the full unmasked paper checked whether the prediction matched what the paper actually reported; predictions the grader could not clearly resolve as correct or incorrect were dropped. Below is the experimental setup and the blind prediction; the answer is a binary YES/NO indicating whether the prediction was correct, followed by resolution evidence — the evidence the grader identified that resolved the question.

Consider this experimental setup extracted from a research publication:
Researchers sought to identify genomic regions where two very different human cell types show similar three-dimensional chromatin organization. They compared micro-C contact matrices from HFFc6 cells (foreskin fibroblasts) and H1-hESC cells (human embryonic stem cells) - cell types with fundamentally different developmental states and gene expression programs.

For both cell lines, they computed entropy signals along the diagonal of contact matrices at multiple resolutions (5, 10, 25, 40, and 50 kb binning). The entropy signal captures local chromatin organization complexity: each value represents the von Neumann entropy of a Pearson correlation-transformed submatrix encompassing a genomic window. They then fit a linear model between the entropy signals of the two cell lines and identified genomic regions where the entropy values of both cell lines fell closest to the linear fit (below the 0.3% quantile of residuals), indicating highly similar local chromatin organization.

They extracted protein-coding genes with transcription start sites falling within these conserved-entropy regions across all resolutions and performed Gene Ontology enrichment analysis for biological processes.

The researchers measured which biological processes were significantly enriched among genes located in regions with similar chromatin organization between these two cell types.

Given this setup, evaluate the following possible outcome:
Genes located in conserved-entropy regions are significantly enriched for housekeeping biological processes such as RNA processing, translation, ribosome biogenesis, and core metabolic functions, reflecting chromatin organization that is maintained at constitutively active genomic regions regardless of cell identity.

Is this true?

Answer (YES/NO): NO